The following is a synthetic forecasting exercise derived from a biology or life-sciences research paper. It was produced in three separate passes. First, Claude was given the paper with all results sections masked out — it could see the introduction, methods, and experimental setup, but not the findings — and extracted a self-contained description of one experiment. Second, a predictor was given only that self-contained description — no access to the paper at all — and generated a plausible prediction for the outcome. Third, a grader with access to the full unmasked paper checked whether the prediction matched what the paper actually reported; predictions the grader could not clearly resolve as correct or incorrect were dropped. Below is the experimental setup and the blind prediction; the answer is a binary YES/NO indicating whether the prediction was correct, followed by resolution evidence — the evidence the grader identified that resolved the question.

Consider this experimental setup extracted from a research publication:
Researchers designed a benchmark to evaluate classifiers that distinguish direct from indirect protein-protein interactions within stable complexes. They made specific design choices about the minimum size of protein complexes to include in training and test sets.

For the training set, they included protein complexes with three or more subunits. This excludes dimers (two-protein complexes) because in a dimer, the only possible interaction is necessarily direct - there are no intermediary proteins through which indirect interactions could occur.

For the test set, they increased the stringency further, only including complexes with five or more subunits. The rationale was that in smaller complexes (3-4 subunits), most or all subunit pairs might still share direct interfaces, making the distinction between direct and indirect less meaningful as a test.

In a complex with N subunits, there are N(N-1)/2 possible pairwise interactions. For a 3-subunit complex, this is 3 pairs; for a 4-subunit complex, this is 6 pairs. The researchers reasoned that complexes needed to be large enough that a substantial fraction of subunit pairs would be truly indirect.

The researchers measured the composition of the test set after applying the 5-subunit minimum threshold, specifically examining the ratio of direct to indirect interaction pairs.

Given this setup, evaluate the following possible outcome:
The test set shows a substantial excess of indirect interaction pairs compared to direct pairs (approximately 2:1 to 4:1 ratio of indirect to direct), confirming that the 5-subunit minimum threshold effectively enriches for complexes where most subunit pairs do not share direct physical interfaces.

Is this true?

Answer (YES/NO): NO